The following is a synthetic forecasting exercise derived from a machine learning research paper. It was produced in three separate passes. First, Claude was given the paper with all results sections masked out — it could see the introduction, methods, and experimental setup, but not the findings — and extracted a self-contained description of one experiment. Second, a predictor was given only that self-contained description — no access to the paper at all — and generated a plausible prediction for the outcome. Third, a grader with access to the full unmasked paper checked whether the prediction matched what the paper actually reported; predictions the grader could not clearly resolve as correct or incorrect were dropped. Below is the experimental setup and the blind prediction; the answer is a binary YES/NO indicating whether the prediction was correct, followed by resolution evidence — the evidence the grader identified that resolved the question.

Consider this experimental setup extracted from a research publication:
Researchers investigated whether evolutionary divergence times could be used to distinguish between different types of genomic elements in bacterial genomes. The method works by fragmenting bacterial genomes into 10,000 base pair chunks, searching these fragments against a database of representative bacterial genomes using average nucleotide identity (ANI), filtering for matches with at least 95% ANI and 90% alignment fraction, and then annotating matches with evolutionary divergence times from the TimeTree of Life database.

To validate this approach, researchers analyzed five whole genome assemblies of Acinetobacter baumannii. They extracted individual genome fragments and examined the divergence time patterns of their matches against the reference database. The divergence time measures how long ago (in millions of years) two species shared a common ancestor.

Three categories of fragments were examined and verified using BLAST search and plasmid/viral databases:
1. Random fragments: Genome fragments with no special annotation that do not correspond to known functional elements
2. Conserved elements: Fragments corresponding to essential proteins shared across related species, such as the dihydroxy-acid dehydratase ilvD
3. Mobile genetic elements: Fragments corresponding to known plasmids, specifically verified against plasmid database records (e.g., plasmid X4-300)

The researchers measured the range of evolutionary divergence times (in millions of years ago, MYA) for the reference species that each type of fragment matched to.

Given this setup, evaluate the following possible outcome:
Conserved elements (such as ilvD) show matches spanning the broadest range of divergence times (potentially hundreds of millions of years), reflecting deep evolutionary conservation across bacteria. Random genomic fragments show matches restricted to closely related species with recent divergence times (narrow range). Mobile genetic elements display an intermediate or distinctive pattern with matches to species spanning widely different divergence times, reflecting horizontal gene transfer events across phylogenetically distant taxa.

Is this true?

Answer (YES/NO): NO